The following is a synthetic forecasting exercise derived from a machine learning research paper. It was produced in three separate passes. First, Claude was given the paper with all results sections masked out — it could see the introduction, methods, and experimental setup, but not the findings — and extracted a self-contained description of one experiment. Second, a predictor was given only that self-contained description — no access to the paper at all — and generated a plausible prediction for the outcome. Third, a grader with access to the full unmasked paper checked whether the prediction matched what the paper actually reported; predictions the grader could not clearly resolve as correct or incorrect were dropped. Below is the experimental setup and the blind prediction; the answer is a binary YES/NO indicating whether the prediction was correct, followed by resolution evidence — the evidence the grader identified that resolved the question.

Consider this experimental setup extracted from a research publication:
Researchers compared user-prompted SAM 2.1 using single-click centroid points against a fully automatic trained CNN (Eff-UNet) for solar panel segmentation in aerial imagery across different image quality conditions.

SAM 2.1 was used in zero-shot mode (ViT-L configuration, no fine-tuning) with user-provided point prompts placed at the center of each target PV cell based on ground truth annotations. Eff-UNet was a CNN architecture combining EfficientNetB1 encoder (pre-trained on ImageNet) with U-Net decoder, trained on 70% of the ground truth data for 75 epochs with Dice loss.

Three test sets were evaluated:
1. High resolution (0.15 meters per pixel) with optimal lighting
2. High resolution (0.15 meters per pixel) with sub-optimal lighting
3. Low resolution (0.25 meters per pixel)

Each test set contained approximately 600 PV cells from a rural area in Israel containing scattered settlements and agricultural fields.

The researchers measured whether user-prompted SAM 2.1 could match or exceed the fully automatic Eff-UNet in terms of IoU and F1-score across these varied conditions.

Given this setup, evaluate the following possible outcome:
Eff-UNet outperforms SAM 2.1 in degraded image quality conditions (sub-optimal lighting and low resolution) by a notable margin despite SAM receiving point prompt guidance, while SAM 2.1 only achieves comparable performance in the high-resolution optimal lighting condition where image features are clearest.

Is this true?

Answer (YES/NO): NO